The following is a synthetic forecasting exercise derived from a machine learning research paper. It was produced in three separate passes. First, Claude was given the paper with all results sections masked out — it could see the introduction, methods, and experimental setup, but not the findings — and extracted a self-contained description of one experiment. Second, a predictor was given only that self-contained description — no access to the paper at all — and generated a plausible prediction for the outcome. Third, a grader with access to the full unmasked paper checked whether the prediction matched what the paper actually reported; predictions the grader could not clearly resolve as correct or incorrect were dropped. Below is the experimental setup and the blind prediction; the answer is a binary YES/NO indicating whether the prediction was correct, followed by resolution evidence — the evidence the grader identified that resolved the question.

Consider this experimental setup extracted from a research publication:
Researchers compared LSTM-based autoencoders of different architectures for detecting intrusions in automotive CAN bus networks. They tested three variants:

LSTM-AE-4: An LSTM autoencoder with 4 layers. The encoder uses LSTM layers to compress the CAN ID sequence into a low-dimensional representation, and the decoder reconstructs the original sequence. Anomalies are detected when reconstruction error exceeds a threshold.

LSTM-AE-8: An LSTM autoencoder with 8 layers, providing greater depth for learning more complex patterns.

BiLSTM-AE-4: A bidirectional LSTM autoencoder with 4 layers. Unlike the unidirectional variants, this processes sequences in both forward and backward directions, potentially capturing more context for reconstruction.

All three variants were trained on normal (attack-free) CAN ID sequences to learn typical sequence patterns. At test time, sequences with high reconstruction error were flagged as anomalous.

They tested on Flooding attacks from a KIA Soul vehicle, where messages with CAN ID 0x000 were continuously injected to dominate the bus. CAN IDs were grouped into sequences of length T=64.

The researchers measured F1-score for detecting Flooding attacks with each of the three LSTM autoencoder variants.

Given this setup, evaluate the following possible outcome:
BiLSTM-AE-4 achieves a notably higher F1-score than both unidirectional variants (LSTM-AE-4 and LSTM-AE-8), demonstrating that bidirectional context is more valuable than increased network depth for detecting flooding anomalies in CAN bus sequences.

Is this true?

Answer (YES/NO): NO